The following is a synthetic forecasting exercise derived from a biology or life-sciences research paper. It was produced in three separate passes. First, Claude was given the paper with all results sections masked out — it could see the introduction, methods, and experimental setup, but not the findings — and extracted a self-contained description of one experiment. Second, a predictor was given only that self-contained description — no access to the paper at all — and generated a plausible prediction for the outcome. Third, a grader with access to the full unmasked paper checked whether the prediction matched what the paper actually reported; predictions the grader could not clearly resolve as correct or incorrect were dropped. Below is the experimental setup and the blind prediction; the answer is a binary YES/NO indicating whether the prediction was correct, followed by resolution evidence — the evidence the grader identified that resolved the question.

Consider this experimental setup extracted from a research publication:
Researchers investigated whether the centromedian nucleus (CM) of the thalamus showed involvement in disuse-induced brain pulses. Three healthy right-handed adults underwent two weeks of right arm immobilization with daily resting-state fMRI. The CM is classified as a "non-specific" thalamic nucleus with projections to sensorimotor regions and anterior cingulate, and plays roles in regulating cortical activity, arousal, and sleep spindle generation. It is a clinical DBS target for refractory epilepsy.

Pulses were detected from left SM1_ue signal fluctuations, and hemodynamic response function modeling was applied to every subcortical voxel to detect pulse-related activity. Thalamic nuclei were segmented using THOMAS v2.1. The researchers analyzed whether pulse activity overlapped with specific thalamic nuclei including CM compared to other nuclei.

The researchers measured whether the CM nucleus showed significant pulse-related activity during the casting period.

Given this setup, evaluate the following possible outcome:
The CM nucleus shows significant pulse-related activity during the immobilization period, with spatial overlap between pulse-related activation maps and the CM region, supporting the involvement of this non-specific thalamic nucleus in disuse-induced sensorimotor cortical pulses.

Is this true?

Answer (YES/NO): YES